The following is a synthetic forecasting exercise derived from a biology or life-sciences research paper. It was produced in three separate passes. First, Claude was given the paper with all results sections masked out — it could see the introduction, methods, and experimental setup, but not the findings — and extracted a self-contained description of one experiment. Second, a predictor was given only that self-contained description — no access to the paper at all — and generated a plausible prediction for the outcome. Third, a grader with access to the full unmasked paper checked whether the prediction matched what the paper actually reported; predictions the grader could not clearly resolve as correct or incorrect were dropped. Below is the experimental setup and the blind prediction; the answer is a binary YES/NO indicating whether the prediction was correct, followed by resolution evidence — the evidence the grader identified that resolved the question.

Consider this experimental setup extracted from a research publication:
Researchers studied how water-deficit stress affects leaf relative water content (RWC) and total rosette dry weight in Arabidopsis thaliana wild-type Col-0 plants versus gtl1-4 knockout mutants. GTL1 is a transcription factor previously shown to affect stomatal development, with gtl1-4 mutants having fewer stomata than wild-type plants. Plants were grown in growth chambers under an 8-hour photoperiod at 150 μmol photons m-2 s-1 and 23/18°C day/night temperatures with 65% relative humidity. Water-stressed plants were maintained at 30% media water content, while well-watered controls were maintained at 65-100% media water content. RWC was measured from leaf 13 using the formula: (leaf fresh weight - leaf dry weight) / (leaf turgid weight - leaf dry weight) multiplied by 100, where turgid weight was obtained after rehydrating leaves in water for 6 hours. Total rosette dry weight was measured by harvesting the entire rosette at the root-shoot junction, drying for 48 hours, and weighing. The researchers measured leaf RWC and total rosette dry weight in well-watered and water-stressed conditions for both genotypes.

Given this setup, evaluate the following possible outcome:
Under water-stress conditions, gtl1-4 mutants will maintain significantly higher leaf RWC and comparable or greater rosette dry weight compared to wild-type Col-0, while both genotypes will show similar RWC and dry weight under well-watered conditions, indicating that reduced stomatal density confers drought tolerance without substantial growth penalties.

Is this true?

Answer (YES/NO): NO